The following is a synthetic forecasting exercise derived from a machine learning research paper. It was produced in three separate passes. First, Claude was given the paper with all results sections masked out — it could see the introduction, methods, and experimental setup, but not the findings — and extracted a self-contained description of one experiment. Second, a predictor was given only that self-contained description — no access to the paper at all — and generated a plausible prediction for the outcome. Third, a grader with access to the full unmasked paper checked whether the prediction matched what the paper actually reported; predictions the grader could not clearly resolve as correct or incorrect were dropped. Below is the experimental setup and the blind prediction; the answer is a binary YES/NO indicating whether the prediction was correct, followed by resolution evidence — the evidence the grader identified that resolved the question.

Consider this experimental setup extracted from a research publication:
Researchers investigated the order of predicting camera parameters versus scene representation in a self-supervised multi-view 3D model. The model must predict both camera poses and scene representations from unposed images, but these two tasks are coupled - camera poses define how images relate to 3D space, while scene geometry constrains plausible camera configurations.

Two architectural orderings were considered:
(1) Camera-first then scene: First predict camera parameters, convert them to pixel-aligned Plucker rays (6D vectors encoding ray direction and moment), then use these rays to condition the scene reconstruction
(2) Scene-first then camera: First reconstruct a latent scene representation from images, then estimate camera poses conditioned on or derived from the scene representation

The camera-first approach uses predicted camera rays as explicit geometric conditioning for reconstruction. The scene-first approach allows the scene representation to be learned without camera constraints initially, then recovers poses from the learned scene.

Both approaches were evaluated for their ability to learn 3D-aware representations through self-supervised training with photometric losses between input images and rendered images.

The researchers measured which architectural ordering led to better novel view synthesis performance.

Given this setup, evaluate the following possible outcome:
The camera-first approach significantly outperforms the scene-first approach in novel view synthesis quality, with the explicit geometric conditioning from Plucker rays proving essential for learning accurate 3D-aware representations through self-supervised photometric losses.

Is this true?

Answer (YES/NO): NO